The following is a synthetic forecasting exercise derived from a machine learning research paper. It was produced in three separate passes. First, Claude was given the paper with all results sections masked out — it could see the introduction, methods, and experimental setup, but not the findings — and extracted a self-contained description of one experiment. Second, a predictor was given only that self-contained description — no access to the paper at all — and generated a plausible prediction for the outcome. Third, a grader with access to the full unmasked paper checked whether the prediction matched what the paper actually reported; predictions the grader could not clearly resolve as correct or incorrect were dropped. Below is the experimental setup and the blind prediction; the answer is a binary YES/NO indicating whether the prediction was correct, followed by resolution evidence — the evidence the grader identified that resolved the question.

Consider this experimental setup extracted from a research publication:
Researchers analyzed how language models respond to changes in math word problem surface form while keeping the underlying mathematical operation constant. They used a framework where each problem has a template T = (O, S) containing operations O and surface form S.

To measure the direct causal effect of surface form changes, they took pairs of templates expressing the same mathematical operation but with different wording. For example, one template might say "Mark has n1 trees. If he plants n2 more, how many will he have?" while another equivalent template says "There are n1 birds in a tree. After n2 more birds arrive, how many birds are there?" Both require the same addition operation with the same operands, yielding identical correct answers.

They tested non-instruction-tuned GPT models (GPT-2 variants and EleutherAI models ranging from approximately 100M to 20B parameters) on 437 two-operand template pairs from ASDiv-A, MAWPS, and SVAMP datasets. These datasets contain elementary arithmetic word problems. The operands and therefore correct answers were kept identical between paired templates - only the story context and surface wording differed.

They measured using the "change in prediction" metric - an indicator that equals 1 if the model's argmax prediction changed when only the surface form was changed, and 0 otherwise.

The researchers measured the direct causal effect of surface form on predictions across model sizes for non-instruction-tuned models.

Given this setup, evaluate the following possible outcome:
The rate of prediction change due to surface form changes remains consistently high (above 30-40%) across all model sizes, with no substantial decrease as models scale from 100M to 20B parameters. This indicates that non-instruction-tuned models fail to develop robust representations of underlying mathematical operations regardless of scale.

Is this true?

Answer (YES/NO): NO